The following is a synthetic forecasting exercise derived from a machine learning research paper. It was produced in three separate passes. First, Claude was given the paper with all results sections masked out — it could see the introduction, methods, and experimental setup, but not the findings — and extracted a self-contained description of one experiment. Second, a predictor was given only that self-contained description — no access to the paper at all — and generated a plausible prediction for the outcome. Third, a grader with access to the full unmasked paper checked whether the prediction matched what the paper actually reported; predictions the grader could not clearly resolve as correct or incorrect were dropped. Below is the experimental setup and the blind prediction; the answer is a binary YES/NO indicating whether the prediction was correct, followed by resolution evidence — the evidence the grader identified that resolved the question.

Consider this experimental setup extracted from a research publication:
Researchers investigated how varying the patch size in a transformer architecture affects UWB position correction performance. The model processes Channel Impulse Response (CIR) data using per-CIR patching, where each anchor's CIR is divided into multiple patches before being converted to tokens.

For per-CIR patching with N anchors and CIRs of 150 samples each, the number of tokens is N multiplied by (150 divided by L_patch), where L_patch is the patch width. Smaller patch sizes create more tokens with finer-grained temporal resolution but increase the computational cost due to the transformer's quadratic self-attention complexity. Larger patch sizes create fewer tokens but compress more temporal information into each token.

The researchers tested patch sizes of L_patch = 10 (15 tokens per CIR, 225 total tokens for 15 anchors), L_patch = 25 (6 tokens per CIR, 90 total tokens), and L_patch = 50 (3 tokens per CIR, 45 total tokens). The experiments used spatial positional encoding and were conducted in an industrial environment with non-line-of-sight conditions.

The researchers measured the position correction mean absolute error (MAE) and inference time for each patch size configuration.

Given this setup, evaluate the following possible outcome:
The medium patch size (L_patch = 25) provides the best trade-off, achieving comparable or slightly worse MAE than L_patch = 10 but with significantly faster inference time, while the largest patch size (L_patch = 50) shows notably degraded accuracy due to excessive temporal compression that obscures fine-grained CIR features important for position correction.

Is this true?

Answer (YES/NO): NO